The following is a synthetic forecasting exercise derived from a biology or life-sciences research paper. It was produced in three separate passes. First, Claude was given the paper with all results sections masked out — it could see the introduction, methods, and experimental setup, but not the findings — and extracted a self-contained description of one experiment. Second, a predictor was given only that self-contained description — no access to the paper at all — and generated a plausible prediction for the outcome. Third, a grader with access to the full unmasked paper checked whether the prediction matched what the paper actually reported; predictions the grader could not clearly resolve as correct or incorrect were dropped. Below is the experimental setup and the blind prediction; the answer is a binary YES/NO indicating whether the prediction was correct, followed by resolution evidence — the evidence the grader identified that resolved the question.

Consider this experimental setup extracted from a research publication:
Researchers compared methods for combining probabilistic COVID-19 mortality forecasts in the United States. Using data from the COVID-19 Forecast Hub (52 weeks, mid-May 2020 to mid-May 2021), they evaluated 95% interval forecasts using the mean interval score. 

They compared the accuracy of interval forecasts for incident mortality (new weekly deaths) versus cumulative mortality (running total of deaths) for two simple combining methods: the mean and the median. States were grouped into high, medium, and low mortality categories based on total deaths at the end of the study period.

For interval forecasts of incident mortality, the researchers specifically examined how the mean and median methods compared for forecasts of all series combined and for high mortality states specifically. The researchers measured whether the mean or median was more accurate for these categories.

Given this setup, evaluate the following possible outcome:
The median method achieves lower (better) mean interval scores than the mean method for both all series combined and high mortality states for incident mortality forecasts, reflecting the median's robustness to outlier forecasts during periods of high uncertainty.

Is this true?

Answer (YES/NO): YES